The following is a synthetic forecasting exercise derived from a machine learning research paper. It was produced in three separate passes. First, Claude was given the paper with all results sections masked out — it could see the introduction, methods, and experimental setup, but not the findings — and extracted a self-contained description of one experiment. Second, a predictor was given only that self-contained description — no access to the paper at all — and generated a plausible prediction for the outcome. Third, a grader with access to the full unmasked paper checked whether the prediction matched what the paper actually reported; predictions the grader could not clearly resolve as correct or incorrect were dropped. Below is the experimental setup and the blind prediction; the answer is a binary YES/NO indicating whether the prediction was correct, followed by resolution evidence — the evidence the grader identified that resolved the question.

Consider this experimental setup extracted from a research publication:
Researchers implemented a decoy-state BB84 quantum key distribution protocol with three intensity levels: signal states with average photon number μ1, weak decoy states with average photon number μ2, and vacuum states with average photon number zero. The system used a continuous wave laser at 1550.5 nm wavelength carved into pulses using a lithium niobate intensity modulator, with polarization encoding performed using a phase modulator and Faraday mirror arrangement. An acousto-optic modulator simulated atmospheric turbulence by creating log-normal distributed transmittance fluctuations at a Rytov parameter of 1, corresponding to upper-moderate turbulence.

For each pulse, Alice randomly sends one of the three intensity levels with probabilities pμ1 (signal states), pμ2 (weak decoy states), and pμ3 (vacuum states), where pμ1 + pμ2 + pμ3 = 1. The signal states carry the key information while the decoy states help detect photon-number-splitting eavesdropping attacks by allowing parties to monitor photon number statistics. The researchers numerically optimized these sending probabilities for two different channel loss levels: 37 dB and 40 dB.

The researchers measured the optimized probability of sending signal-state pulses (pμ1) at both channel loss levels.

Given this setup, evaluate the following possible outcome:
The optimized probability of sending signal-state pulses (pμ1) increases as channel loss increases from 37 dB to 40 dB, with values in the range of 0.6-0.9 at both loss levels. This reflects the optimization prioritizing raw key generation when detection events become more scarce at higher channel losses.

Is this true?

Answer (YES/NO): NO